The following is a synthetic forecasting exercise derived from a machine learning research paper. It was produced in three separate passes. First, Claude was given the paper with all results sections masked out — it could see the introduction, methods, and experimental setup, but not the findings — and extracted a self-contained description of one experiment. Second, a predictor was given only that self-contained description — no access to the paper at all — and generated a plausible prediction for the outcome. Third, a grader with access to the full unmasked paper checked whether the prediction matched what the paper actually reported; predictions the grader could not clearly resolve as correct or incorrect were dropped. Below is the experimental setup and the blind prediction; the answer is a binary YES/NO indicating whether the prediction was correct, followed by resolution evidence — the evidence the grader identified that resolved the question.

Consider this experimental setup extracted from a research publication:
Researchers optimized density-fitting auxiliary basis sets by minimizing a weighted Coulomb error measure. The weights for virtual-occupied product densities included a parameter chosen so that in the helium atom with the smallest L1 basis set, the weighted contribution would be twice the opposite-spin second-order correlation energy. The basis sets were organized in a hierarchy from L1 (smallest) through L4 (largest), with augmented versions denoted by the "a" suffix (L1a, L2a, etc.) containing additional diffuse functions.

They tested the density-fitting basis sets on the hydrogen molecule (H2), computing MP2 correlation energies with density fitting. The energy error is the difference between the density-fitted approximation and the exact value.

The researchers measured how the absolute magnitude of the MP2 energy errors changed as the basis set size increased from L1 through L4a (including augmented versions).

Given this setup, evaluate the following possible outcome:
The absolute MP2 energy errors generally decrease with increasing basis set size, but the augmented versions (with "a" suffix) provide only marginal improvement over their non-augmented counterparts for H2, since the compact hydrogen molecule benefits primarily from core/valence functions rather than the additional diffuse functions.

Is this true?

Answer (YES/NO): NO